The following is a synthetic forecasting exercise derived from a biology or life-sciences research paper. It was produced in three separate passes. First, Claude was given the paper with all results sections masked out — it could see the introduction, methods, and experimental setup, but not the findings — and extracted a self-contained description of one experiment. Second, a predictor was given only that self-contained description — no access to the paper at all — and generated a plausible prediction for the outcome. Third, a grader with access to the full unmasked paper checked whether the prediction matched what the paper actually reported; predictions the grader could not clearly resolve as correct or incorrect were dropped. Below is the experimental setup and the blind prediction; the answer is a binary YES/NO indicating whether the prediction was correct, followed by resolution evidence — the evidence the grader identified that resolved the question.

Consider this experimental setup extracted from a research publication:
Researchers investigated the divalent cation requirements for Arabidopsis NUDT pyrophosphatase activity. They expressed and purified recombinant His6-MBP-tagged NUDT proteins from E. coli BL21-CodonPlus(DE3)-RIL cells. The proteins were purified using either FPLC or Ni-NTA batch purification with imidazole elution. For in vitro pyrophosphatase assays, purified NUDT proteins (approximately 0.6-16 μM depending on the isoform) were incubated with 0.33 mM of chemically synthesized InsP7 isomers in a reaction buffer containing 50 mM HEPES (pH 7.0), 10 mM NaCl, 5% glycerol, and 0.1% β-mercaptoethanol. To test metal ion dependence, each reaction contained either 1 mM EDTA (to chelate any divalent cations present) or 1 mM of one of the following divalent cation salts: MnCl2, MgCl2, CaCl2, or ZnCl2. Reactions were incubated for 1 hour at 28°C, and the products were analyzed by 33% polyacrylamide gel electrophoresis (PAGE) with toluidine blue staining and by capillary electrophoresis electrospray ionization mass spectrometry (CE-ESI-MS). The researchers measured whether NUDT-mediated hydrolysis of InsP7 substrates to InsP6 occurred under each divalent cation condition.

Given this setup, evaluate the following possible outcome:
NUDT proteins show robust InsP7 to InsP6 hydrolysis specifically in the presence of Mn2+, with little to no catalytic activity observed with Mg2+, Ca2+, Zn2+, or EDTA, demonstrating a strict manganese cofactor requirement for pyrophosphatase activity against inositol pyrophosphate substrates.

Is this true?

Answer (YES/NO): NO